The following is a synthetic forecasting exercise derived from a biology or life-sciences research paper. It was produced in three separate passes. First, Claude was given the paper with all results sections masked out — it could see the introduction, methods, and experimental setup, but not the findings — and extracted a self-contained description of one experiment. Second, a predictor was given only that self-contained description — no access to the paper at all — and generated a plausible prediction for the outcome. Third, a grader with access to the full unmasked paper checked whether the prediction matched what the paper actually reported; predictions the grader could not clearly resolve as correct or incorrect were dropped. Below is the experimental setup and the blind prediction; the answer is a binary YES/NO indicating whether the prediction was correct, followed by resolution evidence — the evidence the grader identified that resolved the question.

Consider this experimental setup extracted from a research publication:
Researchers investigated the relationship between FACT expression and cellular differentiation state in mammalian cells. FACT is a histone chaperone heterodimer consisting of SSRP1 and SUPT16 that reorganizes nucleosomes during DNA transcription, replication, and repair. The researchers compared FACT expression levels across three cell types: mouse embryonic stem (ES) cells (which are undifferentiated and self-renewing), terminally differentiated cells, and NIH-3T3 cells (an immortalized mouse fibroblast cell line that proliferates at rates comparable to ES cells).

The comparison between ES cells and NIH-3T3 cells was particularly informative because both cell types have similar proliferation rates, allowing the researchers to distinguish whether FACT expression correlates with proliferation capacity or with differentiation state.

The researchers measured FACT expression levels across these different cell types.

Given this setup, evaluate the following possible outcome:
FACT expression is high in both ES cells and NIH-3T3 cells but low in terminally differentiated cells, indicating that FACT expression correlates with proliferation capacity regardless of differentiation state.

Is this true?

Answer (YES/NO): NO